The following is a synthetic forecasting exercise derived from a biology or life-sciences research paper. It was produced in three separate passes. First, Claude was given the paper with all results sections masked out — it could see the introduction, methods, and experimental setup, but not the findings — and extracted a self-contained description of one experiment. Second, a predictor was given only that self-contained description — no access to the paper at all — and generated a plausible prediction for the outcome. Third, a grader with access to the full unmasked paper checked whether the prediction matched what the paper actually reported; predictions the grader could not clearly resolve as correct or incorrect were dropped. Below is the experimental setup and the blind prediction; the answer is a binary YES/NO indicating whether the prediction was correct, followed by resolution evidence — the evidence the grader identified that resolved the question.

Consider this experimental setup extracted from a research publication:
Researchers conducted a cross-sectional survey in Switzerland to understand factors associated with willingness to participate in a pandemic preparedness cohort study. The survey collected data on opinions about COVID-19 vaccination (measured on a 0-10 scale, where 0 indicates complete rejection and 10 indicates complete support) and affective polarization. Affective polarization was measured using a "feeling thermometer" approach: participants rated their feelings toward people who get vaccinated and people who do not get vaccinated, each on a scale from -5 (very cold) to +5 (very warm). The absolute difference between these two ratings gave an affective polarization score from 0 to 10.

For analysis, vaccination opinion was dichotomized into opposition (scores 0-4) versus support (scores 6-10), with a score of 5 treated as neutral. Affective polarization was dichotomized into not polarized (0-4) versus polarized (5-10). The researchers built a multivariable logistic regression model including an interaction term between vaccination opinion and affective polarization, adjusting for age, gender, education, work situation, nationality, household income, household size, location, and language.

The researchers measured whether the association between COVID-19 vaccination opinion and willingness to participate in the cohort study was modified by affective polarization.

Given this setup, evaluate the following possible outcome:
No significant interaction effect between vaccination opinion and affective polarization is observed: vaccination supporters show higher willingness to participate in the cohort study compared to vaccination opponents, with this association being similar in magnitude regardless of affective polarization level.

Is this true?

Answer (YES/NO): NO